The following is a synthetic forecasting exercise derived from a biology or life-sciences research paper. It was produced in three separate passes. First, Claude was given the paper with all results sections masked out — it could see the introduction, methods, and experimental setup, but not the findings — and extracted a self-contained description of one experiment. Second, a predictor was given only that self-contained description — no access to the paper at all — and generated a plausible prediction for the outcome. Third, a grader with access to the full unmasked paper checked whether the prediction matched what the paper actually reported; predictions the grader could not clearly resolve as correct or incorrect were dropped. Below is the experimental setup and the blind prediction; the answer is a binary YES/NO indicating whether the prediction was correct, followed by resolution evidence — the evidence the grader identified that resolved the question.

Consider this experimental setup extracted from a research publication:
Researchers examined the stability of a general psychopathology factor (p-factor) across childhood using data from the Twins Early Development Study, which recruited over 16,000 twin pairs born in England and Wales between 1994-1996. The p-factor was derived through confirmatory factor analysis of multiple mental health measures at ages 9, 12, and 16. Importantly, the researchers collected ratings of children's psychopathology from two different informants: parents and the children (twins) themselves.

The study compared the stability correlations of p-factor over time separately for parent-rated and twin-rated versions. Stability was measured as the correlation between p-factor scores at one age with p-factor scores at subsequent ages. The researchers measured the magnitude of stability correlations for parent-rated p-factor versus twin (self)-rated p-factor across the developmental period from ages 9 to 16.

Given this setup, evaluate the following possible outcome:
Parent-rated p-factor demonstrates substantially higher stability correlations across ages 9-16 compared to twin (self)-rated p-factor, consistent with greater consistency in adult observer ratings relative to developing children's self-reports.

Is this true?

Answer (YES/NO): YES